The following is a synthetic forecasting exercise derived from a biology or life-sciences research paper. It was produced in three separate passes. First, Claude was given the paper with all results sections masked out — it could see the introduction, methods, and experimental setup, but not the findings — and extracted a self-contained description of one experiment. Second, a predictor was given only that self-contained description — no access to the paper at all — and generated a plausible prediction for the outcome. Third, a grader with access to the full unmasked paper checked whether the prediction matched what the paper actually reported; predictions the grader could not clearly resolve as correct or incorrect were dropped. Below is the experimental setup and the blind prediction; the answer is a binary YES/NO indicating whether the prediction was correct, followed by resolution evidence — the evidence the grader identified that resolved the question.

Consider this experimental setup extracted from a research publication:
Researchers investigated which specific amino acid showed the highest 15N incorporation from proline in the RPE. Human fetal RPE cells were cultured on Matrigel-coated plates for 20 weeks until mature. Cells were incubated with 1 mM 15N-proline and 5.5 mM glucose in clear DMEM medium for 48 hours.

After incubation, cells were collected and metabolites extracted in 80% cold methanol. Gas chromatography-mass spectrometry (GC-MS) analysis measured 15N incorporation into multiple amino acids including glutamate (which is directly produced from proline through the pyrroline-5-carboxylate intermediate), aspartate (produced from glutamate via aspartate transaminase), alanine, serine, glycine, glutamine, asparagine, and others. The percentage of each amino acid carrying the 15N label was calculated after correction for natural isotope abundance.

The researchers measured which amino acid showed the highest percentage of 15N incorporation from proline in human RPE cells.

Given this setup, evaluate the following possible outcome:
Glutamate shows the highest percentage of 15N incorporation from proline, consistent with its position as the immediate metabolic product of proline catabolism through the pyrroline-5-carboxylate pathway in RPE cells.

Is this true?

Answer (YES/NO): NO